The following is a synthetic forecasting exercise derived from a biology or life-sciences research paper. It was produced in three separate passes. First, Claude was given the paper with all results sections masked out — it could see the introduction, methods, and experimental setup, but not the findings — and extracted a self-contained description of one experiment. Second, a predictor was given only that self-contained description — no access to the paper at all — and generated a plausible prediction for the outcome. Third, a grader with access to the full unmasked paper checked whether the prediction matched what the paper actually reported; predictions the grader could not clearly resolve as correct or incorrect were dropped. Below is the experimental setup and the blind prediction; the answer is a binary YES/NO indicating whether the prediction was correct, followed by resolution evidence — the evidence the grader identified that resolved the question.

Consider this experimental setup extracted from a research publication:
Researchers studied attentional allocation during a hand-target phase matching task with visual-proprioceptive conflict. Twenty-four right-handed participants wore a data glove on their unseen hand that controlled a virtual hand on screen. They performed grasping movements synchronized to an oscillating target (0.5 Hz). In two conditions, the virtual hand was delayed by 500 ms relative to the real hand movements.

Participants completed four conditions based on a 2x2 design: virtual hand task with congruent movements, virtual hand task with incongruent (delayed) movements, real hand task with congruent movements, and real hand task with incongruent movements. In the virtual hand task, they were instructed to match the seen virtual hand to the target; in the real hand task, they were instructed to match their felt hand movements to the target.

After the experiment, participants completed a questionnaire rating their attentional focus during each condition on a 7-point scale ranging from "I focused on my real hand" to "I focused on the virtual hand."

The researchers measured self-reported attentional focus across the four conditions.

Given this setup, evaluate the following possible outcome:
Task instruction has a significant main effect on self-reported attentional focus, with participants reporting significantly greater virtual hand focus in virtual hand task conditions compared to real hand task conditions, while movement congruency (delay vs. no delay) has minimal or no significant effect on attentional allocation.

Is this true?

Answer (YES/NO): YES